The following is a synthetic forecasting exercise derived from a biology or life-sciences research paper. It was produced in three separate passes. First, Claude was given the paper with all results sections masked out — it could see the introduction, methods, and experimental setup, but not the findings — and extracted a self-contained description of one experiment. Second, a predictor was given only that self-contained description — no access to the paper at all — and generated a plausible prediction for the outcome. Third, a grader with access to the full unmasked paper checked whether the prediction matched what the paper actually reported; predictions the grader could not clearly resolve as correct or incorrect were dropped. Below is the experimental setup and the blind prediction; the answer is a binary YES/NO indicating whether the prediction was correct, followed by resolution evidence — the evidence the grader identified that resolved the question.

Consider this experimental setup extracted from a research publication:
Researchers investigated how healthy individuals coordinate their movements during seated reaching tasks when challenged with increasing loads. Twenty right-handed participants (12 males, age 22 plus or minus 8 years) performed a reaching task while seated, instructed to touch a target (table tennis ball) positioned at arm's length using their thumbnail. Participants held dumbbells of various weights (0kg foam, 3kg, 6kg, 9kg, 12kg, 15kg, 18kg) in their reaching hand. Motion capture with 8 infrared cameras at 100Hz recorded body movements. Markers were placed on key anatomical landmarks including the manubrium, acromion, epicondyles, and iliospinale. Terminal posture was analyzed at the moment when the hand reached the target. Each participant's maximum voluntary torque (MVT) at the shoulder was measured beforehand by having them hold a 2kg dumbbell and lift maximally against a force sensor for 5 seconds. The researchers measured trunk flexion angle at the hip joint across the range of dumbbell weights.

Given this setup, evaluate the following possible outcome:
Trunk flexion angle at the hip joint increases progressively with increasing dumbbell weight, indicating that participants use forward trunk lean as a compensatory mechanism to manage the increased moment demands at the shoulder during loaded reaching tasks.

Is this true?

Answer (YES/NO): YES